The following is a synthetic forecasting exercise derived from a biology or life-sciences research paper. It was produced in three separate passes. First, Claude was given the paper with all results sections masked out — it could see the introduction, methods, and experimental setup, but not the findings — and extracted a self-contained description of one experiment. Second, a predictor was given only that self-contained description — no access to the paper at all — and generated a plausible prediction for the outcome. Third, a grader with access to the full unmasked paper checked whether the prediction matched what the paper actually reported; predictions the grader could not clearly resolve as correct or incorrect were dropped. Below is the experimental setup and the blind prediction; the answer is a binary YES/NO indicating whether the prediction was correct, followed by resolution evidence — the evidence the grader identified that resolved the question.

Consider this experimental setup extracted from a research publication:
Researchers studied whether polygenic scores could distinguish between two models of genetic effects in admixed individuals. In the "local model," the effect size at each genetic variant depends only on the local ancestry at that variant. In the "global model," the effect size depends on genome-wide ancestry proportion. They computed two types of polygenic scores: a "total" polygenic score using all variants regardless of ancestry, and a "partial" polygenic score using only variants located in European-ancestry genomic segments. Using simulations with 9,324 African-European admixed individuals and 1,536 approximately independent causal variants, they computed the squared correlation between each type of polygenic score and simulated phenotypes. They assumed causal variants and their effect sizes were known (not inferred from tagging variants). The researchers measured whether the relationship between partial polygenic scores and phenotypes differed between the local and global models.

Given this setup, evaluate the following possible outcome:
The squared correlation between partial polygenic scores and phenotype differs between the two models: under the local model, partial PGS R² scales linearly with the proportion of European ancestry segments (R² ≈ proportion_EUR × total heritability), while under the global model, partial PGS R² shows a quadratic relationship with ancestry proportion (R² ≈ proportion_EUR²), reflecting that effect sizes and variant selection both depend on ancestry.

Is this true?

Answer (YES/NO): NO